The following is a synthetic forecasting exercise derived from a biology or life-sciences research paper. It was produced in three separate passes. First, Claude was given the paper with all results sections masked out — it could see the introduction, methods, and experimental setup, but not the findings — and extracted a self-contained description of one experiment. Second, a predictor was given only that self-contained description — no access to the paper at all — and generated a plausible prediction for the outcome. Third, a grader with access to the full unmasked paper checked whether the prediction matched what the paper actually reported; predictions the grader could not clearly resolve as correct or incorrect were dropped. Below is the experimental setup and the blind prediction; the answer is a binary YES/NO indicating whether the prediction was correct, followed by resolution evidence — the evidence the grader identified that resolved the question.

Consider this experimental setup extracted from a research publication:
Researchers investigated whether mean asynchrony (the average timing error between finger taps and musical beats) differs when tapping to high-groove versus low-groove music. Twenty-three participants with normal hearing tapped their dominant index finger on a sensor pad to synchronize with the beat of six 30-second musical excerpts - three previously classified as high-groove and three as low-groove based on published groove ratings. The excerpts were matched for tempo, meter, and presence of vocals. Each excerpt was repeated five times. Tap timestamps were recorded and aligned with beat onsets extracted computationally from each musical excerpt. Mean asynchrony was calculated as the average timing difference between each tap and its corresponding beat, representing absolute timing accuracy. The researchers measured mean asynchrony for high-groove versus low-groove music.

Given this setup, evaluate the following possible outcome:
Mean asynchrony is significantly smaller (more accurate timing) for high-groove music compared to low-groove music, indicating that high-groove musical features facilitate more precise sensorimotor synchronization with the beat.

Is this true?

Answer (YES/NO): NO